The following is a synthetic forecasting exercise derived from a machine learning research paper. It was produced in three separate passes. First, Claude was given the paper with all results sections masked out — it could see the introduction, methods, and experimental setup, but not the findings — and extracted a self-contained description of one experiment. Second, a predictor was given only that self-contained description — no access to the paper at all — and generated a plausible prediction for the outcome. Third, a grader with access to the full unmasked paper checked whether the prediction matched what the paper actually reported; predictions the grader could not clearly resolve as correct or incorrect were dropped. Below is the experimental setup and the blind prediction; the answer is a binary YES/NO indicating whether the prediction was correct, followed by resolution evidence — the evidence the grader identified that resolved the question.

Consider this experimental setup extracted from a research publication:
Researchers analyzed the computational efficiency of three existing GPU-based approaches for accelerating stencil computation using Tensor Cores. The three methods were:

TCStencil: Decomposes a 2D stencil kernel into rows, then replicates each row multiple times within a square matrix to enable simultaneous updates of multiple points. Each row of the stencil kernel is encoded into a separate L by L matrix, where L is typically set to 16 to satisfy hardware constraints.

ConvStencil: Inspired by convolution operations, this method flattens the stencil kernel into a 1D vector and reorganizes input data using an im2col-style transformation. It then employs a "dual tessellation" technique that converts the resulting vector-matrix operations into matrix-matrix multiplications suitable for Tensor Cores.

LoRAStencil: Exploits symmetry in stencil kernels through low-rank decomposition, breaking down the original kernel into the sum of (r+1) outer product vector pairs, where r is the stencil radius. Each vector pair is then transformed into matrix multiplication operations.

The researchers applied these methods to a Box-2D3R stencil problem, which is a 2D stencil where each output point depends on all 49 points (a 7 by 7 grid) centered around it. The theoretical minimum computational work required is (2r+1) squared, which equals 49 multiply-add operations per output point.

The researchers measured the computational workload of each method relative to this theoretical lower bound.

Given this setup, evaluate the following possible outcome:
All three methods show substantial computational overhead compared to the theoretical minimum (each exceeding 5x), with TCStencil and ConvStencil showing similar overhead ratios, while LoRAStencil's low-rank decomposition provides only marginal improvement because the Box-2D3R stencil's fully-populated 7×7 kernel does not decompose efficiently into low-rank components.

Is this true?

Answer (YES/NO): NO